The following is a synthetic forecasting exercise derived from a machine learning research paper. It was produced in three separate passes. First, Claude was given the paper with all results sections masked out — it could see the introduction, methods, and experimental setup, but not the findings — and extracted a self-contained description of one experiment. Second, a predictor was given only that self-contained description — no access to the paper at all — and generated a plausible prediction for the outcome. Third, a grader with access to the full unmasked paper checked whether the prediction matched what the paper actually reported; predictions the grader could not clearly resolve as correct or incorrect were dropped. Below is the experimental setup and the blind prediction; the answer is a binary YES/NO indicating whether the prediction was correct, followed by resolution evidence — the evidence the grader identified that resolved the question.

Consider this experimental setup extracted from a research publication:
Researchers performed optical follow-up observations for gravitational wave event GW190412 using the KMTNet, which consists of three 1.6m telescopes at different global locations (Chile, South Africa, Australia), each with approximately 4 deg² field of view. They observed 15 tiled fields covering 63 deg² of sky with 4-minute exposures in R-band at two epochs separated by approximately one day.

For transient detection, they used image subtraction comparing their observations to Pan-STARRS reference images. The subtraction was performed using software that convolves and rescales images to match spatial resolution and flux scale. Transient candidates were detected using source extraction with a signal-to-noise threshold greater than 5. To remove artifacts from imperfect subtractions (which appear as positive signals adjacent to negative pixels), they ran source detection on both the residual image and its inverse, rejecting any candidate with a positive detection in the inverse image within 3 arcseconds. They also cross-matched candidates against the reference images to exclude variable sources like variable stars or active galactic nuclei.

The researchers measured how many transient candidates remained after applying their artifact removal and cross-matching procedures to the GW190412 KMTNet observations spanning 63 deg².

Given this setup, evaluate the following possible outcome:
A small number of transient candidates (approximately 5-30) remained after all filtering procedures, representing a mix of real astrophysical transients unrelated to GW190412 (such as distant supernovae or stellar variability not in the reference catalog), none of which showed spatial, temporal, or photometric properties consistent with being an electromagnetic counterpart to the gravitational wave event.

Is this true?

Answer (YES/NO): YES